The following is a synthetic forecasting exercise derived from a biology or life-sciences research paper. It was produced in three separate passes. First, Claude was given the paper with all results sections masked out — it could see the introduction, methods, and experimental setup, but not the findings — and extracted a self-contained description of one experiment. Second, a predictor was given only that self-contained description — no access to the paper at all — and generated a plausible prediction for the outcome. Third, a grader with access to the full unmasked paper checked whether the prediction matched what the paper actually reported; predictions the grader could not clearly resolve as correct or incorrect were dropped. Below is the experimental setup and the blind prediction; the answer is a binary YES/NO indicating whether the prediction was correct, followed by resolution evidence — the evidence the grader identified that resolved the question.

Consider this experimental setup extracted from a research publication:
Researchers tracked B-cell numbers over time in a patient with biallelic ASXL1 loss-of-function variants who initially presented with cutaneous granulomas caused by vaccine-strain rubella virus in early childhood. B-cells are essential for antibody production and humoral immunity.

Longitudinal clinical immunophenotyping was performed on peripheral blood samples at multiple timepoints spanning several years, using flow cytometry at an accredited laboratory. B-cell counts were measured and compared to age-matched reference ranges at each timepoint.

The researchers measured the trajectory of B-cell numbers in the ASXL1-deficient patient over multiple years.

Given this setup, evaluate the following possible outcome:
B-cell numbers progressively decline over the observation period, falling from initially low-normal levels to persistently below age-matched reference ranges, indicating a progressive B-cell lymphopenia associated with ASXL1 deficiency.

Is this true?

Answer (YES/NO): YES